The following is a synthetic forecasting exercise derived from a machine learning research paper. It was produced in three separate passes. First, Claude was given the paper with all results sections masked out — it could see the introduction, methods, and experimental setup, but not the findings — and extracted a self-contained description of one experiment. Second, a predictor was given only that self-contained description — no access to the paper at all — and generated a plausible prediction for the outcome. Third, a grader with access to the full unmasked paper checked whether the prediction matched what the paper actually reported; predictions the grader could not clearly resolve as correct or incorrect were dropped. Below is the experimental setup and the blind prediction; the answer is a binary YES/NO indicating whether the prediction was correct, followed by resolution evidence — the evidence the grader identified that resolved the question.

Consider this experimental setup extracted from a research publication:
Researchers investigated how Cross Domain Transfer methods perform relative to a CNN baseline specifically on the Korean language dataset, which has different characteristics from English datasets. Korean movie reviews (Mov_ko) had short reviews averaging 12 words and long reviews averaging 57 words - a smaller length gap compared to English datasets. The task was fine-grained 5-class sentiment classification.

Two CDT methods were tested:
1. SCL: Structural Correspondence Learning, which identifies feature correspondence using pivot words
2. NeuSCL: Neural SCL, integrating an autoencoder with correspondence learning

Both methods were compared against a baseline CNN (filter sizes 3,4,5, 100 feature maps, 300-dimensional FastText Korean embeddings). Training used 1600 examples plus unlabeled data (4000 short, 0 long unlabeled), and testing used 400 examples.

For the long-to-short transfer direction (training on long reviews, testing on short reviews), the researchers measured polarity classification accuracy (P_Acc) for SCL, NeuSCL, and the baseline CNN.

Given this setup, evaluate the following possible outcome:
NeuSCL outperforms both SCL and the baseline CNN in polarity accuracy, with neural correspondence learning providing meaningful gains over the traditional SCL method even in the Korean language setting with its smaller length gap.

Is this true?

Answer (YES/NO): NO